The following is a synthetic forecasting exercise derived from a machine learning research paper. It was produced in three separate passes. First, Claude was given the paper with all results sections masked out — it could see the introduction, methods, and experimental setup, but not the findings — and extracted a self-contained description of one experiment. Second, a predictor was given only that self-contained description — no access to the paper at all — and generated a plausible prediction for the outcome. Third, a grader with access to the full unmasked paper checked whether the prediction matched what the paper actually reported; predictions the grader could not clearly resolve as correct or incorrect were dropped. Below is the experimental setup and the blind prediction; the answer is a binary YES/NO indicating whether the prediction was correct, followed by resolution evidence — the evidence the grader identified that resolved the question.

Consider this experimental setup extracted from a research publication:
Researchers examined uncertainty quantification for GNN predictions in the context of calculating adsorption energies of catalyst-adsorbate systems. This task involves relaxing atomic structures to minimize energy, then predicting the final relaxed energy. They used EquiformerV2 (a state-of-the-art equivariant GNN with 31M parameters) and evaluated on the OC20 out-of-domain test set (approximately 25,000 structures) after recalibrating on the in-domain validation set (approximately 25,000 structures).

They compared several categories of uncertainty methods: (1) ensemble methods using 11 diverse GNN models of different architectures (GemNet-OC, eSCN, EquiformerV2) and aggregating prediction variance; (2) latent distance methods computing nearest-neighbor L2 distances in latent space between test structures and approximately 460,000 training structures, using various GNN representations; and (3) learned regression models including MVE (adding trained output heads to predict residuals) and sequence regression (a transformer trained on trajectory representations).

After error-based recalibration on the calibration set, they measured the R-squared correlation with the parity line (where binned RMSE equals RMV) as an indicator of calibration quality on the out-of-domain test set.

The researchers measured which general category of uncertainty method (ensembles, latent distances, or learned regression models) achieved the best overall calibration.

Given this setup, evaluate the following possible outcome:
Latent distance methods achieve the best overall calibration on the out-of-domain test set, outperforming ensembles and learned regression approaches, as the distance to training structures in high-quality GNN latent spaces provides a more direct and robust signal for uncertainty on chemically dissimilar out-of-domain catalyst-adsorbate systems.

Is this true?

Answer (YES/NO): YES